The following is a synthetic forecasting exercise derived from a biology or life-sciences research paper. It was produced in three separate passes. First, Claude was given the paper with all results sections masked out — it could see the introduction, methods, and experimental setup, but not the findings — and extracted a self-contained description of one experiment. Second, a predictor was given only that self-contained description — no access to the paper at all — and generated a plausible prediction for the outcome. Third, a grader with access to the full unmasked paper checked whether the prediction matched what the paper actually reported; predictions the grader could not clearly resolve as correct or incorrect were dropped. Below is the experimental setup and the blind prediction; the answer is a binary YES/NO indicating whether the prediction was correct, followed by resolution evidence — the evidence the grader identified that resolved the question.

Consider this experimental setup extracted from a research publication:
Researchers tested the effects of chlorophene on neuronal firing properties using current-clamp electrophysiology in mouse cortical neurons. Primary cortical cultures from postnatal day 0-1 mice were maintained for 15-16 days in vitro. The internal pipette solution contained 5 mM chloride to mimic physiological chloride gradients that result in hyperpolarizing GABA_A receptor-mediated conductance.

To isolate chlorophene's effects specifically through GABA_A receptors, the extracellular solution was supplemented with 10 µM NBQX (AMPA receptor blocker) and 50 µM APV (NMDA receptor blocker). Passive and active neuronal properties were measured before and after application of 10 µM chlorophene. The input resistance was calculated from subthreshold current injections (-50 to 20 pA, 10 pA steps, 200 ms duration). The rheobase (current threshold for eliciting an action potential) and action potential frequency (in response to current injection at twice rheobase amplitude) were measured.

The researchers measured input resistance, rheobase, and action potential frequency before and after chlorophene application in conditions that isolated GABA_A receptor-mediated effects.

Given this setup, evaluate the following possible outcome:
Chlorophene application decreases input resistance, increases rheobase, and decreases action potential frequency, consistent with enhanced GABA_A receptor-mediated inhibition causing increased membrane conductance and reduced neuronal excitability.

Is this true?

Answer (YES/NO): YES